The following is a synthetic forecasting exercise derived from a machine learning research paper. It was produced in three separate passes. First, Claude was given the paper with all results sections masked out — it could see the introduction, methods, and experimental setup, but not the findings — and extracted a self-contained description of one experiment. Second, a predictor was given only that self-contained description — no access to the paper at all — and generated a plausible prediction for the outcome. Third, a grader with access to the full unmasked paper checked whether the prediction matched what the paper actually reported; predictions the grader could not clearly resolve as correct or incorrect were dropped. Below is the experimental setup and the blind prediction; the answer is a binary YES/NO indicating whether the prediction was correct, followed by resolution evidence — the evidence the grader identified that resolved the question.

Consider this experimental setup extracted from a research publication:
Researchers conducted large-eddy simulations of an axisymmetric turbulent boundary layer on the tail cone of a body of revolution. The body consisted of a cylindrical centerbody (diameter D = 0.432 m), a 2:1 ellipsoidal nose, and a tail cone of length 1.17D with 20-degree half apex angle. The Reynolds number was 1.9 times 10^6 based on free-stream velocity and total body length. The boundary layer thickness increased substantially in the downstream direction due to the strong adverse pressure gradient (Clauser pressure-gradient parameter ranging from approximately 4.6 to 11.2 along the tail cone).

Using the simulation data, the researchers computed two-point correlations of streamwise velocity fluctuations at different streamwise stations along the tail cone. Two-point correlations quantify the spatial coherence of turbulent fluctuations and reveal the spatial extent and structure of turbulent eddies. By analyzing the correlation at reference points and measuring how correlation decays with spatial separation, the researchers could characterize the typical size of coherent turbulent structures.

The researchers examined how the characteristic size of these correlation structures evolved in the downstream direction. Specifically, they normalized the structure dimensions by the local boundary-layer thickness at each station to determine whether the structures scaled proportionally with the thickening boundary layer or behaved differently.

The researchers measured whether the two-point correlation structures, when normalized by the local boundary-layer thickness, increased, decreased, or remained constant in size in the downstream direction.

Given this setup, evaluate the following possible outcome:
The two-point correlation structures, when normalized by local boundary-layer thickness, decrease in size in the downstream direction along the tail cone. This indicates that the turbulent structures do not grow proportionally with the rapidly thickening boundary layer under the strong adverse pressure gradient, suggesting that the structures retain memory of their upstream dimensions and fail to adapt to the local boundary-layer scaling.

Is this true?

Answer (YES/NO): YES